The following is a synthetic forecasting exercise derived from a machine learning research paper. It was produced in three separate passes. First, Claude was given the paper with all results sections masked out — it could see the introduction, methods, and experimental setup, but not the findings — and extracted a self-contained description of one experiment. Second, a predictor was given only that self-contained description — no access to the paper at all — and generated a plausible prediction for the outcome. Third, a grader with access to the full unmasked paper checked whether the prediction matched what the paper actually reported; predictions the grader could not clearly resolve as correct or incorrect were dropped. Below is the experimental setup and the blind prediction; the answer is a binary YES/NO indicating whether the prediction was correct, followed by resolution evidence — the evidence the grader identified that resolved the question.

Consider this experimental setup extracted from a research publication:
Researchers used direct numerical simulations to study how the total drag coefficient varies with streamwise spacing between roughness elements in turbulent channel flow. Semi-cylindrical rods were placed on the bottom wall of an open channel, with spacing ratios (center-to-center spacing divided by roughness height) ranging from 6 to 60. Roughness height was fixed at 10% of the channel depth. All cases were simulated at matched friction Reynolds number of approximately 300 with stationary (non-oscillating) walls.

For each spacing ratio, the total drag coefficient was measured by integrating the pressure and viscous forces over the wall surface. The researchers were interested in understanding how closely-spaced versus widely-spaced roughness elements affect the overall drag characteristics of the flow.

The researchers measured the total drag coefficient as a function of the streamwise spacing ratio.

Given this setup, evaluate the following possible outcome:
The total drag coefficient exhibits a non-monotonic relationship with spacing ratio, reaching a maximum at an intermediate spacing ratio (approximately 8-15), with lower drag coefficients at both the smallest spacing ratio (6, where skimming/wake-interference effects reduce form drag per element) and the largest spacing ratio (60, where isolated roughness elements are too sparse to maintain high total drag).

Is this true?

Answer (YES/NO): NO